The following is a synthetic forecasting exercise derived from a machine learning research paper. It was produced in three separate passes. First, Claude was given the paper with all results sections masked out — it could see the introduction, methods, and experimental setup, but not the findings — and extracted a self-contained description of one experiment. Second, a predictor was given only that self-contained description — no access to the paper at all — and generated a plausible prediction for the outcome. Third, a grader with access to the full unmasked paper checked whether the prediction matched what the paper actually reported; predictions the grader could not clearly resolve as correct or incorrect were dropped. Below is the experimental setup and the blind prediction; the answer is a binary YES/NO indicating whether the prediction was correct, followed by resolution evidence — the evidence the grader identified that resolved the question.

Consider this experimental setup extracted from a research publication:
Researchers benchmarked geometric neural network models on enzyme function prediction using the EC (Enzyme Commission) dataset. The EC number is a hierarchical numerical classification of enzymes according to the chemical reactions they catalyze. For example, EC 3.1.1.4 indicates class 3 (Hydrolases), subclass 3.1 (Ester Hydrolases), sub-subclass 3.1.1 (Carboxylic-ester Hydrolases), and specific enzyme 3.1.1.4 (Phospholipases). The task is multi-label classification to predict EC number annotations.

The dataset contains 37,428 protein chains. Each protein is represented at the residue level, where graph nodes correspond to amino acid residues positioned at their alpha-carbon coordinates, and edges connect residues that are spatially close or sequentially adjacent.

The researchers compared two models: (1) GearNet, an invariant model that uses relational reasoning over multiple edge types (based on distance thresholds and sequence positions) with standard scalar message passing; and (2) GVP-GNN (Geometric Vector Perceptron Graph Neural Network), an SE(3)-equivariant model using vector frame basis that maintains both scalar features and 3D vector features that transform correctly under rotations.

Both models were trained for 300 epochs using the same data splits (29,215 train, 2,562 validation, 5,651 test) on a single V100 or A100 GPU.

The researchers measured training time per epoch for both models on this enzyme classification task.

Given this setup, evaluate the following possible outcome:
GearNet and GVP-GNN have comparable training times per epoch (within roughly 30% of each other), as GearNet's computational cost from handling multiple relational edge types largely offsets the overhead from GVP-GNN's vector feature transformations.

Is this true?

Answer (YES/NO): NO